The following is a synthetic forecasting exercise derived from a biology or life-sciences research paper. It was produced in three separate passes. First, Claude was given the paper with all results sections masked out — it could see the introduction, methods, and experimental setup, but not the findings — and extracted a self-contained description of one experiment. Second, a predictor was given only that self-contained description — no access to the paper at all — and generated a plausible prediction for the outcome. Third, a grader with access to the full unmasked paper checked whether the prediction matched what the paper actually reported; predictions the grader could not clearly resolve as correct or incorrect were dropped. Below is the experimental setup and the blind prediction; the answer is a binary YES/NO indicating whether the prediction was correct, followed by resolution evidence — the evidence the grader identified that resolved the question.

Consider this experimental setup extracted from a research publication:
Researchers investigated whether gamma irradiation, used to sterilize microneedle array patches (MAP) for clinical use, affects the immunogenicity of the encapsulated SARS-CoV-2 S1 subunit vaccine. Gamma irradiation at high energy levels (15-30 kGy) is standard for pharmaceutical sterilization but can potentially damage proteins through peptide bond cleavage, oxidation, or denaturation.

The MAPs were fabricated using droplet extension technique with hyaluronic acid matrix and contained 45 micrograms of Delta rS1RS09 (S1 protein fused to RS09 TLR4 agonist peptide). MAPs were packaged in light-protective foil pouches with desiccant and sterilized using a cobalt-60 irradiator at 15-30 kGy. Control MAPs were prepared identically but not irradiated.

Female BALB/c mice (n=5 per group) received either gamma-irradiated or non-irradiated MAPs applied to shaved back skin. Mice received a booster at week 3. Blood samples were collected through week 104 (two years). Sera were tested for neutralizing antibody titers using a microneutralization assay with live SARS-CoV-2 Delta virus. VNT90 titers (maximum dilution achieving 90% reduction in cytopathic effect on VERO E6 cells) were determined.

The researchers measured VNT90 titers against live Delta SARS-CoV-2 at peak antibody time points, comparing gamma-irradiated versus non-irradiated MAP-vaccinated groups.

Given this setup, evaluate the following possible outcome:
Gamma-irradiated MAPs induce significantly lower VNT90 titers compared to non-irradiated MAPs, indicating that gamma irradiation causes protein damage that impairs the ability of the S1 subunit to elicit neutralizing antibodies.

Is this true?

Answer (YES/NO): NO